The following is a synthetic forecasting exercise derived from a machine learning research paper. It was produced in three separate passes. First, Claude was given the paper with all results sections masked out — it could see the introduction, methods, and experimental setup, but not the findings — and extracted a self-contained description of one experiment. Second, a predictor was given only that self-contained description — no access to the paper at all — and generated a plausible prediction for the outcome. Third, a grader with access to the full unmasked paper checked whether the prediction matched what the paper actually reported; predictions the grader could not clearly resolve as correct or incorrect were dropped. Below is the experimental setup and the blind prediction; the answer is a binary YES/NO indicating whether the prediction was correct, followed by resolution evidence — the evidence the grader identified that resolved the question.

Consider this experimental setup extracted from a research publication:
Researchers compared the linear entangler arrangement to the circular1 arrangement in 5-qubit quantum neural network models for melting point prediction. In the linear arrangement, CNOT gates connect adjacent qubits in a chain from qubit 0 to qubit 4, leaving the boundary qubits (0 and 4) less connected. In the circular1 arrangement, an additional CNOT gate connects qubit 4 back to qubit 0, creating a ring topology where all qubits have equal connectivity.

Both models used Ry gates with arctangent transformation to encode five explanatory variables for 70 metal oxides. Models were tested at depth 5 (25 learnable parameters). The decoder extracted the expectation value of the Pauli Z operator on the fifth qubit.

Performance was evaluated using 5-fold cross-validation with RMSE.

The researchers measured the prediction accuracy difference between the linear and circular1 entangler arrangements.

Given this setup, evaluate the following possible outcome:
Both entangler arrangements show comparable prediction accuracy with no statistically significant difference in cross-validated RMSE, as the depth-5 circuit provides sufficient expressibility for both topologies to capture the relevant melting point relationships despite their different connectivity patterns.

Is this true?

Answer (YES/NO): YES